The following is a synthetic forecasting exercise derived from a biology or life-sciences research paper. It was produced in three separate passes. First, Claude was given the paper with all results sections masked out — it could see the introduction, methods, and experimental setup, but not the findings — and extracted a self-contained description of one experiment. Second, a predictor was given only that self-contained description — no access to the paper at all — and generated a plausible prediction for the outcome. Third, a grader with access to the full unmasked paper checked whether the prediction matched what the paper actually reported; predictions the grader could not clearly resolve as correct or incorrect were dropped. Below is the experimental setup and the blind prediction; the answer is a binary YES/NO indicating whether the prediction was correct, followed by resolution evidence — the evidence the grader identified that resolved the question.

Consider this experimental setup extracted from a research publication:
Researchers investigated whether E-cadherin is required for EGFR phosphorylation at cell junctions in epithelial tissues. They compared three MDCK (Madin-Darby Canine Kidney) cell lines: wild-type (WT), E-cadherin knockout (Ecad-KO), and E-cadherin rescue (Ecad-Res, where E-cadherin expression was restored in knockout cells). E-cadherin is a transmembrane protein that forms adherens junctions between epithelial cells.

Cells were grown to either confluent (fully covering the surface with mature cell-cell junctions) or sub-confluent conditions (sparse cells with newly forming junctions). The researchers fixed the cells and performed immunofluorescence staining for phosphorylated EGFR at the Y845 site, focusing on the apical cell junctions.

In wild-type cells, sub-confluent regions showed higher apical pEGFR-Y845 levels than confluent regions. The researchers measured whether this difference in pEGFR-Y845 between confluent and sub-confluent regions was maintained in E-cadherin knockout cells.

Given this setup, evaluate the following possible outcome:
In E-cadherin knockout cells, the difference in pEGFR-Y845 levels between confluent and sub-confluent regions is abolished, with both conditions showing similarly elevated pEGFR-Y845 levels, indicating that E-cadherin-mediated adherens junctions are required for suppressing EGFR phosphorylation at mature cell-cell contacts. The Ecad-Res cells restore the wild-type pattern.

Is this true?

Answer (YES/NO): NO